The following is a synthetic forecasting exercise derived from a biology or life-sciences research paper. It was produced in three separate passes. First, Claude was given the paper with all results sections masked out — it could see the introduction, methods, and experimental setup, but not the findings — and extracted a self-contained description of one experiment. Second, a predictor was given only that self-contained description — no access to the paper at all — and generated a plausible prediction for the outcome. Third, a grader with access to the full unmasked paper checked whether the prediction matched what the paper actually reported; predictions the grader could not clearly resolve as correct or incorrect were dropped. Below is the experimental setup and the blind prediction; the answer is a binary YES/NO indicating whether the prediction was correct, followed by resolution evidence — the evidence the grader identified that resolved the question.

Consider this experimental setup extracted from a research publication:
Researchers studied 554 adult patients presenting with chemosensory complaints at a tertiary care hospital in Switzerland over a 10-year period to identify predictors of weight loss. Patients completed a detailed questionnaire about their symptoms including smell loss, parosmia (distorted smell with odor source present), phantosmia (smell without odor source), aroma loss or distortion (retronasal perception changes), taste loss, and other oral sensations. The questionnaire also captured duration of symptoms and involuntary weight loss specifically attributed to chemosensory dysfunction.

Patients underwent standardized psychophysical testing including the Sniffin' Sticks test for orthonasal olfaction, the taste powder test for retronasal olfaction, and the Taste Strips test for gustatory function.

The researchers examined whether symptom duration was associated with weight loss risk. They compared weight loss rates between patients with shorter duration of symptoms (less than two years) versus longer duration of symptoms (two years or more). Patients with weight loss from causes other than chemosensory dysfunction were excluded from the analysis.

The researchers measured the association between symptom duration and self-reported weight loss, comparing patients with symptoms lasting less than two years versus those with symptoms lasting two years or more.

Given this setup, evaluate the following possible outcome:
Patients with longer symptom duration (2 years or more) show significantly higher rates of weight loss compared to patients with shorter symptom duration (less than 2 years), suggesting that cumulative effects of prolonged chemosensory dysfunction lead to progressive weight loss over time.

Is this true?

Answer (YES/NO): NO